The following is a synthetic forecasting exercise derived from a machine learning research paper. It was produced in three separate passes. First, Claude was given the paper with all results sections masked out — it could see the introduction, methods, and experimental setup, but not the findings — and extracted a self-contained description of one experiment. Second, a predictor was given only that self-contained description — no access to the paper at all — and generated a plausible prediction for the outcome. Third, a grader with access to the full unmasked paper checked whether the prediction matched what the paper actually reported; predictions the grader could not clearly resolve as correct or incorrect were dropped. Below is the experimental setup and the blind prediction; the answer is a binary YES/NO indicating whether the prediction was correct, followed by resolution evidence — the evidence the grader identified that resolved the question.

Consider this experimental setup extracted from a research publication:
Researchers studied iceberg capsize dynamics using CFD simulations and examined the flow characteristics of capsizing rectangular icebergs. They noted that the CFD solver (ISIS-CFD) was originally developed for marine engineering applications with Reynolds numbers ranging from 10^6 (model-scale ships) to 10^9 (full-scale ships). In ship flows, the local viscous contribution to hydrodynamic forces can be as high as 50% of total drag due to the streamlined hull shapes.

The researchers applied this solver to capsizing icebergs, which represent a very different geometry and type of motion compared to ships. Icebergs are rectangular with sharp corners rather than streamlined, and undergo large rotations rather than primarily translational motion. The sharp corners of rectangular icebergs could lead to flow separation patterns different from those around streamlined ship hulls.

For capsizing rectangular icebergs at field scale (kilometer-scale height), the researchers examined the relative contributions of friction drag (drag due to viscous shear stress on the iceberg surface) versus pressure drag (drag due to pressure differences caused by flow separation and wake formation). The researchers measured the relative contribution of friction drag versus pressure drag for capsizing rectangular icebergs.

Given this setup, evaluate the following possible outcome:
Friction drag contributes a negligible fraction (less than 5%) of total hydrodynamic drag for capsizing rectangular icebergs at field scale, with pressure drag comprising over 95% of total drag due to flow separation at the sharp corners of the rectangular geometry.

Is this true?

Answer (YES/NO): YES